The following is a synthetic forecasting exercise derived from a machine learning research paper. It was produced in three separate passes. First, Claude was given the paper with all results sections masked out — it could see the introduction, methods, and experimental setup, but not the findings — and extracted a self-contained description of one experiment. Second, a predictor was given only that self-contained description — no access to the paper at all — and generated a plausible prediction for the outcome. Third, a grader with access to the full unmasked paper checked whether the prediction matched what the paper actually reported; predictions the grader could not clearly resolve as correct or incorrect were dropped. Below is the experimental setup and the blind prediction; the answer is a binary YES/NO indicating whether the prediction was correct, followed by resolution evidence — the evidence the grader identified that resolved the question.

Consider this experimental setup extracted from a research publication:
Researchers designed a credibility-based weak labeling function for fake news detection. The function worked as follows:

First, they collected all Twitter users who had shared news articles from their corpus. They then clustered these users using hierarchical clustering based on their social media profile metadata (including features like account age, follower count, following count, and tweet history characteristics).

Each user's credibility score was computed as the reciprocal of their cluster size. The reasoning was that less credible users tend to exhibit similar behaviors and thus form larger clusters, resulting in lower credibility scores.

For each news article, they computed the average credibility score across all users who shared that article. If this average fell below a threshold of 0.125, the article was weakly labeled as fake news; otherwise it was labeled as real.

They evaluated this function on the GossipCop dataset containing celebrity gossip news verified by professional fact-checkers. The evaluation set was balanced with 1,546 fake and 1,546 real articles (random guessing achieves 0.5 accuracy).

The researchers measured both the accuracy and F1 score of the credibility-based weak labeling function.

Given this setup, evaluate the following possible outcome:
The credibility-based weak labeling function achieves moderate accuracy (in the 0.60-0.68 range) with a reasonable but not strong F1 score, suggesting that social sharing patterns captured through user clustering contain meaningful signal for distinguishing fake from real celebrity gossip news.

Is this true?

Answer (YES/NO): NO